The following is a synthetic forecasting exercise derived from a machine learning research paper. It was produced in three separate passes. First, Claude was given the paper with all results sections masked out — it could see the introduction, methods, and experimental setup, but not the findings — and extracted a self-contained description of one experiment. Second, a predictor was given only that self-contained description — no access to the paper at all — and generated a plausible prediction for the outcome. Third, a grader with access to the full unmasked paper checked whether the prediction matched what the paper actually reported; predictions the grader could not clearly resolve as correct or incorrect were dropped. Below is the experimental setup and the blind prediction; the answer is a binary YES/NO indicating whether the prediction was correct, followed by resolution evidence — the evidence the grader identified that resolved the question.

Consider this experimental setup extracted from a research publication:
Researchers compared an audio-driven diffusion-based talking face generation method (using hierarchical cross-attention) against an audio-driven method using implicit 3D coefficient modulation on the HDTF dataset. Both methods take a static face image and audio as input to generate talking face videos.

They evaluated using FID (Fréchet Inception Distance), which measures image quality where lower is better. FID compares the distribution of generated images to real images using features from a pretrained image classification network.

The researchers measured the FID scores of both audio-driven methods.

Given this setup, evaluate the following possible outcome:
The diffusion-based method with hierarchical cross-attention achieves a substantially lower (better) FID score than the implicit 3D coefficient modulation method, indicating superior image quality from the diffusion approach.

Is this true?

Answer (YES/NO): NO